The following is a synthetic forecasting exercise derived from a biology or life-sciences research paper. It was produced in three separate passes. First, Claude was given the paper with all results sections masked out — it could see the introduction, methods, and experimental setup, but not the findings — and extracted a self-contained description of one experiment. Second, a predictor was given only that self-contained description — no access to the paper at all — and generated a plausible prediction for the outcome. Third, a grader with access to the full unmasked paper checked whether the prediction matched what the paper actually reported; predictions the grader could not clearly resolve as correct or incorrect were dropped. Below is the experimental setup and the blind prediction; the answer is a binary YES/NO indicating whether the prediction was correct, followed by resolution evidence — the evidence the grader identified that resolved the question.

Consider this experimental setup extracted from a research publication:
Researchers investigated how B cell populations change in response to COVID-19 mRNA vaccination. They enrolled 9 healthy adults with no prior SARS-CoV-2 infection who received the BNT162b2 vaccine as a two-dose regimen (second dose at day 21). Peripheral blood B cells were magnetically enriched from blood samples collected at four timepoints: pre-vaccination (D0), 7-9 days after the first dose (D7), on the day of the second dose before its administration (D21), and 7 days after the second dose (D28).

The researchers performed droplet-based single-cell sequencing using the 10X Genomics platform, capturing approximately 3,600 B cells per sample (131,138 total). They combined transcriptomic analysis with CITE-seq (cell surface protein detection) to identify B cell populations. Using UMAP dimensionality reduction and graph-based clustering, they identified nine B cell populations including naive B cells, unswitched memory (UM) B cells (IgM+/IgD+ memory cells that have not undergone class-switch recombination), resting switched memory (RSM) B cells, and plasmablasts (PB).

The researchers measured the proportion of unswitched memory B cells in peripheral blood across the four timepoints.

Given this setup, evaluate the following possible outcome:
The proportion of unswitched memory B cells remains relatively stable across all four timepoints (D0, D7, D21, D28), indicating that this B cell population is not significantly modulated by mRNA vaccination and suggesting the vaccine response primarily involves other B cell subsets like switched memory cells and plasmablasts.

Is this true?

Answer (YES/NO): NO